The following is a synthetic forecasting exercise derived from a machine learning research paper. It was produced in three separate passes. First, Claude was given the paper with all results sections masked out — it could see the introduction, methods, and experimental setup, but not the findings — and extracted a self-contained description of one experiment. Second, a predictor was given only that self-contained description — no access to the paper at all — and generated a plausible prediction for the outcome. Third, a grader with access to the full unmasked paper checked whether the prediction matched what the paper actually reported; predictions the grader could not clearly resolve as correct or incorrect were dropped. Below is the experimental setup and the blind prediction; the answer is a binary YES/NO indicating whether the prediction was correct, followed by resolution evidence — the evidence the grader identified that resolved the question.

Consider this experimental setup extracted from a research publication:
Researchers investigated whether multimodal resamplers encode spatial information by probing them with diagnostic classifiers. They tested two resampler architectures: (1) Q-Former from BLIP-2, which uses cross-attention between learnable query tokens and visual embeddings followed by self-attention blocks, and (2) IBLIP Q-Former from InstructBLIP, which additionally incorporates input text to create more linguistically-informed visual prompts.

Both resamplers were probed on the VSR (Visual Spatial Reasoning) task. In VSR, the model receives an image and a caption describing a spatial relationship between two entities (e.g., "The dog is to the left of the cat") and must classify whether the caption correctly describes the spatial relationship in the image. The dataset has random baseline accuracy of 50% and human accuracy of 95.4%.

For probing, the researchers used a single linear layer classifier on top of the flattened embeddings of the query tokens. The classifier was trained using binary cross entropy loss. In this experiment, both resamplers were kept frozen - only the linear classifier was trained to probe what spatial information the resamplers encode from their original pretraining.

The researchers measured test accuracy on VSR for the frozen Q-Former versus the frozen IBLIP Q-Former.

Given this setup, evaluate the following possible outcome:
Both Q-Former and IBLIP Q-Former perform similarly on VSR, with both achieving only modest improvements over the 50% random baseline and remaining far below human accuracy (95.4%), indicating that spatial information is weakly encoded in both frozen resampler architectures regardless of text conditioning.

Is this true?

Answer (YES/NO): NO